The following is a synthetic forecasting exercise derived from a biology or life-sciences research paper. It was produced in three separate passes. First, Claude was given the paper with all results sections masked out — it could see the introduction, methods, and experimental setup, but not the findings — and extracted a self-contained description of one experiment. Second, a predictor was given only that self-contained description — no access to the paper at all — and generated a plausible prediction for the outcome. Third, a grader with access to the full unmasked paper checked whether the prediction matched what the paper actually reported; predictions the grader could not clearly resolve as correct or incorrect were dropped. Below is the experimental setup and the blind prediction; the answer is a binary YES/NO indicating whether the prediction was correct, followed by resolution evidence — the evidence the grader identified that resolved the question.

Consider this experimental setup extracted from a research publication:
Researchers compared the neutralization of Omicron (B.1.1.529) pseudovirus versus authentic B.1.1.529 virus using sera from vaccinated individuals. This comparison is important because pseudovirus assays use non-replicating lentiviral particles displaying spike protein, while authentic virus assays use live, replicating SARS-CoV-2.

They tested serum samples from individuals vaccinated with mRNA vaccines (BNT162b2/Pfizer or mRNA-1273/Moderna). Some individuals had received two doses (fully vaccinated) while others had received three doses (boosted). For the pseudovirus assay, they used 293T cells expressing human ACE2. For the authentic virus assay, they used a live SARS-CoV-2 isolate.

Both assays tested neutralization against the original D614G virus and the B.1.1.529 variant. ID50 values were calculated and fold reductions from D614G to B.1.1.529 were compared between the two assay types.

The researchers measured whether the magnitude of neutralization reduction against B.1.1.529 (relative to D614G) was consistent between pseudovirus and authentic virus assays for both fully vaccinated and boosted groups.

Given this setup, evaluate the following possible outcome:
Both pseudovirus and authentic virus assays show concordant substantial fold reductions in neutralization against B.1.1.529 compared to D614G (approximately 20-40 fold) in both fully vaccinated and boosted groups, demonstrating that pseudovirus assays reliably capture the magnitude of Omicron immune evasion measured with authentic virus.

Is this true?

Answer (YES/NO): NO